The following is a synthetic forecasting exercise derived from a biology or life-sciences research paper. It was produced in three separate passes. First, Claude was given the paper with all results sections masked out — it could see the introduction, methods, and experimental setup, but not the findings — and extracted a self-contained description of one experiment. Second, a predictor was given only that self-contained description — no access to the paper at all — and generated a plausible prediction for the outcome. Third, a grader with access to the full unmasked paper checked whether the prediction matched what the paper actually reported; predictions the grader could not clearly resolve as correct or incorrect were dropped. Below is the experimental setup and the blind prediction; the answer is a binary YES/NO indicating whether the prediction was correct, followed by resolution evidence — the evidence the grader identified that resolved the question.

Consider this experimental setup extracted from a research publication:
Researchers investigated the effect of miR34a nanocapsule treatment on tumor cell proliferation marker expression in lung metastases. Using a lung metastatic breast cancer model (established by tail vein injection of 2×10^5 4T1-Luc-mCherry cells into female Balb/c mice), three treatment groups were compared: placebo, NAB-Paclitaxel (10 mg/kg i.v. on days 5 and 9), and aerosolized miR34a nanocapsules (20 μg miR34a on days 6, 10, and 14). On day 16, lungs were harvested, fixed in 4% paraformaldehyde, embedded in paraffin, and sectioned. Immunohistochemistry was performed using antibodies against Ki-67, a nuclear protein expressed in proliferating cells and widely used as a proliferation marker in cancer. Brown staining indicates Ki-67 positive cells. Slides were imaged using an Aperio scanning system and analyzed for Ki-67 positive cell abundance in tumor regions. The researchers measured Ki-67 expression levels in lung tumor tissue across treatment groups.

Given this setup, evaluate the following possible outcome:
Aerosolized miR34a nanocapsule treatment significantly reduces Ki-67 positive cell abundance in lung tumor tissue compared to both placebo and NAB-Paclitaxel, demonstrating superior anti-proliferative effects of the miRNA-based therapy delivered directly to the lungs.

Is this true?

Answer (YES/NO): YES